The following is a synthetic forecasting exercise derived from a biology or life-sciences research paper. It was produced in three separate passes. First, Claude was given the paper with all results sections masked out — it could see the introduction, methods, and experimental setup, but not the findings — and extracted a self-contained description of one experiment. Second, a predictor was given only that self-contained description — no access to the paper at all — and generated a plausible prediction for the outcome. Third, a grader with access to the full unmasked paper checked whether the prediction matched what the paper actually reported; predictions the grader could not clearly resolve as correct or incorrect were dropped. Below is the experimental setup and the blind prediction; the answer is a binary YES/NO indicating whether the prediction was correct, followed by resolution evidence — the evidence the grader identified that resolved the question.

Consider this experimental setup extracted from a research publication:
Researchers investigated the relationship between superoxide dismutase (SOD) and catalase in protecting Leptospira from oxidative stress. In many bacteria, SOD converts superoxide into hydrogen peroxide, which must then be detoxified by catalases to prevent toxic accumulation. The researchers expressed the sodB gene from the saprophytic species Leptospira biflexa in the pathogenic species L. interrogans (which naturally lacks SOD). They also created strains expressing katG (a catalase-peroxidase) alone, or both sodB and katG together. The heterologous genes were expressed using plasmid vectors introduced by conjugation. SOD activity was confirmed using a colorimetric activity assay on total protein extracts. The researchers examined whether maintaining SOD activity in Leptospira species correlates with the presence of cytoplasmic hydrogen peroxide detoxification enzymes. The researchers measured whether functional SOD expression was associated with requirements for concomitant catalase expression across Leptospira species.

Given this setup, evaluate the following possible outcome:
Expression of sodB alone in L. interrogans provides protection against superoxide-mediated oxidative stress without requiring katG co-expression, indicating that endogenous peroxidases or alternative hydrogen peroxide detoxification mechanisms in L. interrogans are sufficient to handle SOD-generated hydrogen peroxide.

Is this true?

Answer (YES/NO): NO